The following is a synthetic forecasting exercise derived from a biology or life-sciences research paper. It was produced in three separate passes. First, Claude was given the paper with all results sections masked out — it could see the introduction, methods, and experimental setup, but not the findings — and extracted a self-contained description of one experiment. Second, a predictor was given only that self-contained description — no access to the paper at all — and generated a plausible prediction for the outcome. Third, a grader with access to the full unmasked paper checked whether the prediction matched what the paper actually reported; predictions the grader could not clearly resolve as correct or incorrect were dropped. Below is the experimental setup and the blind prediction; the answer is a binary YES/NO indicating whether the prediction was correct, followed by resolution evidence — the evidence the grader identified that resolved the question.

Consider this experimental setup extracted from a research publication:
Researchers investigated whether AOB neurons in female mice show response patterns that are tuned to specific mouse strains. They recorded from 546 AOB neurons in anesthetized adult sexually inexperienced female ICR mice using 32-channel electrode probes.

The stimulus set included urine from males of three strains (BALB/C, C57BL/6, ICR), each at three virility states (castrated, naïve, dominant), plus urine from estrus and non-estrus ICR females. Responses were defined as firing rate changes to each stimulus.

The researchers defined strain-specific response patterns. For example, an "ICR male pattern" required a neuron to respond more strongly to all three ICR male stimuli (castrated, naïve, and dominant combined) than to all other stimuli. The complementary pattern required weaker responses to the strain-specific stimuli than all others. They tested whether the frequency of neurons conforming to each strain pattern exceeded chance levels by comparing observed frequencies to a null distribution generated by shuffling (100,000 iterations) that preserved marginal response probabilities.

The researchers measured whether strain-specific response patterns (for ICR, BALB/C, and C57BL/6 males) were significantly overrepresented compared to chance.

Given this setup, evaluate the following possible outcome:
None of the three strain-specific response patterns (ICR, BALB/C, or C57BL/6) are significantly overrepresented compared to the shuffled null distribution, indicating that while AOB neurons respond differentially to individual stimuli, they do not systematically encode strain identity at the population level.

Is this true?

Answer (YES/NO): NO